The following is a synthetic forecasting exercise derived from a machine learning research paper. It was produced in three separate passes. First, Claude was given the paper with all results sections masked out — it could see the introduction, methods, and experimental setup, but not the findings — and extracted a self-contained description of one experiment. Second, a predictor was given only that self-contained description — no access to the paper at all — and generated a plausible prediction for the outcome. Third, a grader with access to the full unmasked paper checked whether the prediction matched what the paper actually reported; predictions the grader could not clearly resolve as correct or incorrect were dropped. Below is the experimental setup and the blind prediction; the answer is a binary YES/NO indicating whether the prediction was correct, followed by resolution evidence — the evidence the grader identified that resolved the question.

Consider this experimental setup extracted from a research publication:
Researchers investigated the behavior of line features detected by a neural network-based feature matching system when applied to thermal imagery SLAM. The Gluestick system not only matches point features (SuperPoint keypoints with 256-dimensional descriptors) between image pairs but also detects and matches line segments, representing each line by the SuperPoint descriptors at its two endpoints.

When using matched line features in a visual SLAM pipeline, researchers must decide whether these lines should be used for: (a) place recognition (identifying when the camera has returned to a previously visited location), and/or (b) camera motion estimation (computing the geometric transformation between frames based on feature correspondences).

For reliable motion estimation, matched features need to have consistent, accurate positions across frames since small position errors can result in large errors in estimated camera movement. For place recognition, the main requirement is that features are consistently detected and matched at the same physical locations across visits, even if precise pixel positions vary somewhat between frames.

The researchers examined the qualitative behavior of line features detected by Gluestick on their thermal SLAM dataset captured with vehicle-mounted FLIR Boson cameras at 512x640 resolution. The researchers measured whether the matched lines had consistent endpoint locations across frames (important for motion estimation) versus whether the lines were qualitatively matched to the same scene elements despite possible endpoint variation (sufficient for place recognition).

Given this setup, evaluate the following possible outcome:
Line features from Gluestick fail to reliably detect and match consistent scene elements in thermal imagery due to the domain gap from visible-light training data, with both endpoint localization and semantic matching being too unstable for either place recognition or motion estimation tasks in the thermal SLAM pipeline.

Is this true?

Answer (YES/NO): NO